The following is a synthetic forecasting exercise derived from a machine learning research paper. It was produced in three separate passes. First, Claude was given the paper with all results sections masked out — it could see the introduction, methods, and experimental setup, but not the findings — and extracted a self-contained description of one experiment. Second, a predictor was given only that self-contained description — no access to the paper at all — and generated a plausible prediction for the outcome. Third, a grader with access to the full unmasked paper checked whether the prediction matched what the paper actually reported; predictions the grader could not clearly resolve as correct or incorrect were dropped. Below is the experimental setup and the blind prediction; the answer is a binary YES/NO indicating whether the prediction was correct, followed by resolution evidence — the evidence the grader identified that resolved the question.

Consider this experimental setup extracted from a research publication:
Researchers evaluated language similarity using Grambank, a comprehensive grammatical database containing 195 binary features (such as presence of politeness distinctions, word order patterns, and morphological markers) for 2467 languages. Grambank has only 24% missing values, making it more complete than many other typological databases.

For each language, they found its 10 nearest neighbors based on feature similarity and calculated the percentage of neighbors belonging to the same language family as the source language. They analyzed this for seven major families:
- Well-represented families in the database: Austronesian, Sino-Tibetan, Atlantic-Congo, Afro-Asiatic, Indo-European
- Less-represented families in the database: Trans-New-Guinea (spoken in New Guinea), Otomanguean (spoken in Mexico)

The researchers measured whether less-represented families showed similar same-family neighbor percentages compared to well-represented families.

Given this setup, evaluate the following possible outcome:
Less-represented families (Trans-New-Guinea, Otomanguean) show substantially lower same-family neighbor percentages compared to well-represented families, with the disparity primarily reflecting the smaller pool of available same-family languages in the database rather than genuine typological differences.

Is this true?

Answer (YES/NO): YES